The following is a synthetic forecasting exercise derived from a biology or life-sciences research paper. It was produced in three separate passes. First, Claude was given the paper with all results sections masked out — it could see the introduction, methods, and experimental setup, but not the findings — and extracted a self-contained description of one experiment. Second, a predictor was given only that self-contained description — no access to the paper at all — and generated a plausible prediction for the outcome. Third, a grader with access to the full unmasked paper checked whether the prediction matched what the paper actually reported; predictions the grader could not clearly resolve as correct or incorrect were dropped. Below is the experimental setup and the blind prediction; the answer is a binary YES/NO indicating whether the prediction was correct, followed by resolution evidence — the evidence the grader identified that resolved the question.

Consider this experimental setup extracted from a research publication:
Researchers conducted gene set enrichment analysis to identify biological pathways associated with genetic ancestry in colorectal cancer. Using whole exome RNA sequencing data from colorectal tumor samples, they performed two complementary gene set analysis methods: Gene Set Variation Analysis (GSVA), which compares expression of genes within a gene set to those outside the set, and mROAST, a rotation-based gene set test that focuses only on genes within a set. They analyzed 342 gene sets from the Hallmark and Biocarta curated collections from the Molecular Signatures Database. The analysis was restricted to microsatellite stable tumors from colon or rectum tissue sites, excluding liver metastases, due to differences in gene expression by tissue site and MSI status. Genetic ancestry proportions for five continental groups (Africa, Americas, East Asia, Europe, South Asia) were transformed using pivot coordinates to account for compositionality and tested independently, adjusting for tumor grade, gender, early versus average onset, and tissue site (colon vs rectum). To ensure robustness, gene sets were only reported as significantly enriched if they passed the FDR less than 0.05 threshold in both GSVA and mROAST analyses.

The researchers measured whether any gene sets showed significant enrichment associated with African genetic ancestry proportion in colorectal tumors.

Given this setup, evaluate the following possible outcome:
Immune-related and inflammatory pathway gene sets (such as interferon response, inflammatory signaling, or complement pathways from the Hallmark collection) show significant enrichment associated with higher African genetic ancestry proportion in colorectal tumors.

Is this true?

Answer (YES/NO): NO